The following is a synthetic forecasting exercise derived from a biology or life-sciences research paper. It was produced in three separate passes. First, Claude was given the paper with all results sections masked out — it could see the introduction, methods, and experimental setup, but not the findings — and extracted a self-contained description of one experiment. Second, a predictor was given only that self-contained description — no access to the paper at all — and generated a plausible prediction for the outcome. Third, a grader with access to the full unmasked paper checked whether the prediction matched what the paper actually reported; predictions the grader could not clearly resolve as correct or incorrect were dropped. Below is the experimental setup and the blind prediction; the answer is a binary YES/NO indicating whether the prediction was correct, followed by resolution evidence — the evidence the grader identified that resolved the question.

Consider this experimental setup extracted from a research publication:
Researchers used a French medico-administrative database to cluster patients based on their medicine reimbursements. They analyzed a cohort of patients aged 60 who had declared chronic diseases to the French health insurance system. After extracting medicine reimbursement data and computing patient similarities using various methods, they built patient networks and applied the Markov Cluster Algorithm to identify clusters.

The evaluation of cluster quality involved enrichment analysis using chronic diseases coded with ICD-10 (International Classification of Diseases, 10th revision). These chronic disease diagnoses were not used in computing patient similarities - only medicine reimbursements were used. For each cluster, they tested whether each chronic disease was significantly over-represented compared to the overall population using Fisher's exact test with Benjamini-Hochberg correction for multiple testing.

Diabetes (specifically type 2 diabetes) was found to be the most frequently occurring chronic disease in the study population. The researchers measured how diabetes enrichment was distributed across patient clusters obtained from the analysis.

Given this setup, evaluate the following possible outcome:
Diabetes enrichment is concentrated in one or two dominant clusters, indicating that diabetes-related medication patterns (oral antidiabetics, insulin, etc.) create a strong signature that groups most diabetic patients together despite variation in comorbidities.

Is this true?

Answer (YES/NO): NO